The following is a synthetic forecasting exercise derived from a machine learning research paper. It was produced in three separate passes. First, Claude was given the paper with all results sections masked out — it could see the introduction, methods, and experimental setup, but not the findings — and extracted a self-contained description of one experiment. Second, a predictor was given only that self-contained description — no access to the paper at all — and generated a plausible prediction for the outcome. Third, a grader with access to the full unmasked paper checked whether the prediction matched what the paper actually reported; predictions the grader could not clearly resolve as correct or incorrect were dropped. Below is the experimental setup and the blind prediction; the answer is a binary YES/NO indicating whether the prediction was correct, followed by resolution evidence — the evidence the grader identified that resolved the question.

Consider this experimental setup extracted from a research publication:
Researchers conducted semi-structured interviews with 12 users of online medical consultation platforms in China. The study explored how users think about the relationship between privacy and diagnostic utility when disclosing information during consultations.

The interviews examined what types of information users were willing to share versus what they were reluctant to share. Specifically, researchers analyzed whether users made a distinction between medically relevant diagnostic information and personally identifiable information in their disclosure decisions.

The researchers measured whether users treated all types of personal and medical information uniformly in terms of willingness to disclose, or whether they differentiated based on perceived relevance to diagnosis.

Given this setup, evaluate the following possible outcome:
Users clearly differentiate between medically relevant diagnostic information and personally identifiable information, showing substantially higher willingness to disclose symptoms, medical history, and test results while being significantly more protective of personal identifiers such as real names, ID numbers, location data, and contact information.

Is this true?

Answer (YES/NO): YES